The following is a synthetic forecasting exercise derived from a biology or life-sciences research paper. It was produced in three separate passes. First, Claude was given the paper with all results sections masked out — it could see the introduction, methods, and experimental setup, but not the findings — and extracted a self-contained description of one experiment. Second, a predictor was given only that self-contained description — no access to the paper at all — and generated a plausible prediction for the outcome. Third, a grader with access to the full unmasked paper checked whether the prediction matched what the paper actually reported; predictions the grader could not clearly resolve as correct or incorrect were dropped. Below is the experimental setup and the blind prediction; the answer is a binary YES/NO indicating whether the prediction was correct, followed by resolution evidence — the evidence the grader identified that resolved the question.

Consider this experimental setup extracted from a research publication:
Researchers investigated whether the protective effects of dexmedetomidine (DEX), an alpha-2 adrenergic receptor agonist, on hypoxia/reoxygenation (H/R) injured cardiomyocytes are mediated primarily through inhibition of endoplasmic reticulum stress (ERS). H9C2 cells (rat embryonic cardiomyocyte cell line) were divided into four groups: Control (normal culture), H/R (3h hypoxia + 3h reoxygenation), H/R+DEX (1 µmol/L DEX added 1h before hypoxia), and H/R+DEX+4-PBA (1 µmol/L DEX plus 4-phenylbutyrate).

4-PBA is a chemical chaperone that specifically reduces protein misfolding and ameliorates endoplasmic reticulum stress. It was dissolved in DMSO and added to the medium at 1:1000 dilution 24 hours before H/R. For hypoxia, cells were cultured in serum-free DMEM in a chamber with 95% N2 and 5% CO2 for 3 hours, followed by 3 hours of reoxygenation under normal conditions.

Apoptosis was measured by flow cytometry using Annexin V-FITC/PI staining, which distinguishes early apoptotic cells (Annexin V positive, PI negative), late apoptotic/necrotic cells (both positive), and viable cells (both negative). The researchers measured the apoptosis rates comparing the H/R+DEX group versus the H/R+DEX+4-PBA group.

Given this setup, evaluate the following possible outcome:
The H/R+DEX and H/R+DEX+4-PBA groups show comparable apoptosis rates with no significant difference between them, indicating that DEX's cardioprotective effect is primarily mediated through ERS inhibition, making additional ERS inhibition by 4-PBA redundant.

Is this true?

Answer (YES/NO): NO